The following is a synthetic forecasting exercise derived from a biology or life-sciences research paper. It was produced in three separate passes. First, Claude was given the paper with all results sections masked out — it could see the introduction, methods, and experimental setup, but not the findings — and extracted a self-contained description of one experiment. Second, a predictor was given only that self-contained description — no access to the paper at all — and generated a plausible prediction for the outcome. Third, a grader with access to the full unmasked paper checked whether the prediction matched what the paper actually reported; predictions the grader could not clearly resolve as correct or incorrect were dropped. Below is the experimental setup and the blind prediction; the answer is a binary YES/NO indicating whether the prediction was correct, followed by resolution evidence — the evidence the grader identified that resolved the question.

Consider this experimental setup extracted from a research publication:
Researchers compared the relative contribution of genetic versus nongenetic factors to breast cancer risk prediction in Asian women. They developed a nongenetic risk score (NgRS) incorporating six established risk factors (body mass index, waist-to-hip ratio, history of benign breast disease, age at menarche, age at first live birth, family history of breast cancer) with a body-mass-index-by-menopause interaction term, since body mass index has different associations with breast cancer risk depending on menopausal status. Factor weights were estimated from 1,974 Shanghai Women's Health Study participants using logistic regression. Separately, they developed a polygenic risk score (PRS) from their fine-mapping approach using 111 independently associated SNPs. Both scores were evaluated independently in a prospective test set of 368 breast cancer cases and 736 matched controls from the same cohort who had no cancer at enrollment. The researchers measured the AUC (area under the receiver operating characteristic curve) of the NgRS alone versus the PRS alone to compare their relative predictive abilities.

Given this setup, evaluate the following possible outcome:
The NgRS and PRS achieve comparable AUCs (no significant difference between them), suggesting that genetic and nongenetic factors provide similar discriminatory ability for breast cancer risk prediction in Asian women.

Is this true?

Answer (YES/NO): NO